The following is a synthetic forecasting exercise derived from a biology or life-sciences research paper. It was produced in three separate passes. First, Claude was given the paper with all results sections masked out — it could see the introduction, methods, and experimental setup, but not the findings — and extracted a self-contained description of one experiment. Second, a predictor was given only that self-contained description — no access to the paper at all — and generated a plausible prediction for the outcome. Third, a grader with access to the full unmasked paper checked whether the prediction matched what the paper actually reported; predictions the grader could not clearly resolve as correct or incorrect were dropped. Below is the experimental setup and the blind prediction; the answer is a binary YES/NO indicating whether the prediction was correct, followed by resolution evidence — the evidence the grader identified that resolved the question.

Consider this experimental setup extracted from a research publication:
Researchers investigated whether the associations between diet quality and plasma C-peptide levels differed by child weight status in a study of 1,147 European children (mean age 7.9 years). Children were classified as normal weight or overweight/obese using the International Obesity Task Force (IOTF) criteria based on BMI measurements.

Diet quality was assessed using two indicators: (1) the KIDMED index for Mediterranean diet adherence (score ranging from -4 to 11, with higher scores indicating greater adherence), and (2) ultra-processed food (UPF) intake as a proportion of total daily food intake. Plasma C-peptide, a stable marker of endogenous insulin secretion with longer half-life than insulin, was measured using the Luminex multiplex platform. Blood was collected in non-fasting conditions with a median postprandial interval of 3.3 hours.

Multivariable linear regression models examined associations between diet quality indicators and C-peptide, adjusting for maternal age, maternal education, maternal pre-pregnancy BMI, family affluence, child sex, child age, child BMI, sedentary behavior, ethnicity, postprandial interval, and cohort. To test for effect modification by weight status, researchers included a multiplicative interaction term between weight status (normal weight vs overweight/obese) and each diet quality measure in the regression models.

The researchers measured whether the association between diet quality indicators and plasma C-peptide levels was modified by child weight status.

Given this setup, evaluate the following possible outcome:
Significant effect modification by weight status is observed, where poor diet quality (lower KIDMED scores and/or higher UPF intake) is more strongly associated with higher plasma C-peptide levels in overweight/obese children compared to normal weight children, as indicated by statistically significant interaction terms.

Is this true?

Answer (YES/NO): NO